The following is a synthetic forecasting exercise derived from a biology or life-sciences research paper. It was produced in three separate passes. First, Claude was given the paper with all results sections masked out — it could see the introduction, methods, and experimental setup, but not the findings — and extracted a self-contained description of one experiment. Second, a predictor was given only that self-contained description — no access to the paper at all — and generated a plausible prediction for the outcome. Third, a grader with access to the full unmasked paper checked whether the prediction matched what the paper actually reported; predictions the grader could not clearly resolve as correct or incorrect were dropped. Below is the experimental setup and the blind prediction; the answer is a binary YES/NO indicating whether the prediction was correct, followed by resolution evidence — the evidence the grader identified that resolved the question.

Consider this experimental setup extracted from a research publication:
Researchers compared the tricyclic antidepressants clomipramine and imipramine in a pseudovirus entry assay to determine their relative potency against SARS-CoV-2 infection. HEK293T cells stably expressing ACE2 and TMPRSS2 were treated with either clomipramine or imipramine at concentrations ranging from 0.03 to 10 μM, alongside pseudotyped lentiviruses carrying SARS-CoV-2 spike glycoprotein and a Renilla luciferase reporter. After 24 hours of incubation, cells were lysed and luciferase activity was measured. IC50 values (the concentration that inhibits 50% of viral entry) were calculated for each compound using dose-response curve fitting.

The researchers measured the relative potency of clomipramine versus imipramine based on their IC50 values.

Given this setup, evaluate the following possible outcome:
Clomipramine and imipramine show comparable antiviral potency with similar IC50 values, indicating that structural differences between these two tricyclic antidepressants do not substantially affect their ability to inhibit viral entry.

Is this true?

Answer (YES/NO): NO